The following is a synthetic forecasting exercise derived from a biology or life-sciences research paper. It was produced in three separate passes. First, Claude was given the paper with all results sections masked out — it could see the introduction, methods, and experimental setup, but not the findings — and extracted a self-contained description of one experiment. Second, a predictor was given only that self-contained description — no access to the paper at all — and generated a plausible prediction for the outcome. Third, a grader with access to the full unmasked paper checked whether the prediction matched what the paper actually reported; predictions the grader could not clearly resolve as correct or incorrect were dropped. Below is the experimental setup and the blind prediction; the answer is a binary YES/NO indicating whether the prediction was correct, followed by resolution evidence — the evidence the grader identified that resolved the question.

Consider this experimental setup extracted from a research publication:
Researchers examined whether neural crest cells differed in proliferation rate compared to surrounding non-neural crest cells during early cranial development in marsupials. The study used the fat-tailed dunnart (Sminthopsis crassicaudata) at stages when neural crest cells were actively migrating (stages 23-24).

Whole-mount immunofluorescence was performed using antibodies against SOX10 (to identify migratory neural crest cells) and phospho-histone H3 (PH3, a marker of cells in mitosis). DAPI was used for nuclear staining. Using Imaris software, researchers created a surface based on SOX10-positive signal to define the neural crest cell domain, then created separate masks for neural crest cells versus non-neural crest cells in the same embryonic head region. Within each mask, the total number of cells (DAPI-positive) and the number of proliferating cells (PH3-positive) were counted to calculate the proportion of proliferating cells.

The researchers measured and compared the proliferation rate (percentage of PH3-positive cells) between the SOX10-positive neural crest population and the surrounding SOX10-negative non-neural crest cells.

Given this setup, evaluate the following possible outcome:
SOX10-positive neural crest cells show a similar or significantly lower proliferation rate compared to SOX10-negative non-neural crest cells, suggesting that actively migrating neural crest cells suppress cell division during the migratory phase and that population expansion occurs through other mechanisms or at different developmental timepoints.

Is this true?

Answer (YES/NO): YES